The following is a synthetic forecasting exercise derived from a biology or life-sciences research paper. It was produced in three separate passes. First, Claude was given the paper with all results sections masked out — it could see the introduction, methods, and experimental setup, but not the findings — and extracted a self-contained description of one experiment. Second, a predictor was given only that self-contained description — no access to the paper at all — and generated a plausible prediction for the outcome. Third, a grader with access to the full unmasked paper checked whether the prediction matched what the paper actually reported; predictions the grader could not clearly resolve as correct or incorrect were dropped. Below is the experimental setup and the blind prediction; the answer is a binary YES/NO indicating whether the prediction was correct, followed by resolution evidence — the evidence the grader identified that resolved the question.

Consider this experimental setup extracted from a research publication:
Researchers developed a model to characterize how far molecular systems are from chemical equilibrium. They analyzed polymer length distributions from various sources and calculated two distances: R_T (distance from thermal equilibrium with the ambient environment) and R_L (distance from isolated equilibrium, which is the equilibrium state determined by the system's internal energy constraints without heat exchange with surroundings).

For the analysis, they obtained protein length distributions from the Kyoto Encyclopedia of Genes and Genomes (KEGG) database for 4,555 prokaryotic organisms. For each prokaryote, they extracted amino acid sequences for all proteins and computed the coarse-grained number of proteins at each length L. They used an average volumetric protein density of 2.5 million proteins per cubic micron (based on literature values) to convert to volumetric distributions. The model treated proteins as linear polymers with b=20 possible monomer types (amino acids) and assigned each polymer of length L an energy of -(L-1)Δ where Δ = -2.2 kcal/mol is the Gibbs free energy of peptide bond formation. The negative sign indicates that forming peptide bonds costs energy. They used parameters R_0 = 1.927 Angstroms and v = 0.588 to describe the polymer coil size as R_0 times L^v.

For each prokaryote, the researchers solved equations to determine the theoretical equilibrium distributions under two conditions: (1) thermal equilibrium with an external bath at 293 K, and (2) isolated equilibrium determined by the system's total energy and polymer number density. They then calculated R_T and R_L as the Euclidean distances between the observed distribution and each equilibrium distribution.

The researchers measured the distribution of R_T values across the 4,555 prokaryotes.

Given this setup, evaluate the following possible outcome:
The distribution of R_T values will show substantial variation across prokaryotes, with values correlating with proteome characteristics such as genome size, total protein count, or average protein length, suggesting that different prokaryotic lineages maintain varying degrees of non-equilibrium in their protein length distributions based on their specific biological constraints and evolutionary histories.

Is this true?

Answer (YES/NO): NO